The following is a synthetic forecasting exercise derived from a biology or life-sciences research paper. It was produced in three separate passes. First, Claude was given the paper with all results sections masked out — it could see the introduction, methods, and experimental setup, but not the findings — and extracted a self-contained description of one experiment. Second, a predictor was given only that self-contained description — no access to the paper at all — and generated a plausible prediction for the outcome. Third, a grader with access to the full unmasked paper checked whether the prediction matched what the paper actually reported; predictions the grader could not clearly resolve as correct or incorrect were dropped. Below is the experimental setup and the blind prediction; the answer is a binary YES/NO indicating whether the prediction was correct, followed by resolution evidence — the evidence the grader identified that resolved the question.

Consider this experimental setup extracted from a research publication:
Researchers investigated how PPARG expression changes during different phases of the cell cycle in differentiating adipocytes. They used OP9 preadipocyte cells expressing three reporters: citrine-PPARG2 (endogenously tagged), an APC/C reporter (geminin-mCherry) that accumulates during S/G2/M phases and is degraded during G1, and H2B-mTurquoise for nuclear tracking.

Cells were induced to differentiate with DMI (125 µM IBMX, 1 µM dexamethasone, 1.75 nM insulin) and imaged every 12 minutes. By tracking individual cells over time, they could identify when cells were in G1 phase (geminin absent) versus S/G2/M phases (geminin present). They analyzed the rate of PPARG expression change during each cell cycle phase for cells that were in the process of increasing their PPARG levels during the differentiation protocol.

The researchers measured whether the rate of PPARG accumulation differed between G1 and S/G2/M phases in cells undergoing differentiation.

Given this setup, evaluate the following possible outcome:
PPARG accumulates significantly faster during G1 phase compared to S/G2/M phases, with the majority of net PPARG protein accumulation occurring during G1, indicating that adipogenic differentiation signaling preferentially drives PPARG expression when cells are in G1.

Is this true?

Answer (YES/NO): YES